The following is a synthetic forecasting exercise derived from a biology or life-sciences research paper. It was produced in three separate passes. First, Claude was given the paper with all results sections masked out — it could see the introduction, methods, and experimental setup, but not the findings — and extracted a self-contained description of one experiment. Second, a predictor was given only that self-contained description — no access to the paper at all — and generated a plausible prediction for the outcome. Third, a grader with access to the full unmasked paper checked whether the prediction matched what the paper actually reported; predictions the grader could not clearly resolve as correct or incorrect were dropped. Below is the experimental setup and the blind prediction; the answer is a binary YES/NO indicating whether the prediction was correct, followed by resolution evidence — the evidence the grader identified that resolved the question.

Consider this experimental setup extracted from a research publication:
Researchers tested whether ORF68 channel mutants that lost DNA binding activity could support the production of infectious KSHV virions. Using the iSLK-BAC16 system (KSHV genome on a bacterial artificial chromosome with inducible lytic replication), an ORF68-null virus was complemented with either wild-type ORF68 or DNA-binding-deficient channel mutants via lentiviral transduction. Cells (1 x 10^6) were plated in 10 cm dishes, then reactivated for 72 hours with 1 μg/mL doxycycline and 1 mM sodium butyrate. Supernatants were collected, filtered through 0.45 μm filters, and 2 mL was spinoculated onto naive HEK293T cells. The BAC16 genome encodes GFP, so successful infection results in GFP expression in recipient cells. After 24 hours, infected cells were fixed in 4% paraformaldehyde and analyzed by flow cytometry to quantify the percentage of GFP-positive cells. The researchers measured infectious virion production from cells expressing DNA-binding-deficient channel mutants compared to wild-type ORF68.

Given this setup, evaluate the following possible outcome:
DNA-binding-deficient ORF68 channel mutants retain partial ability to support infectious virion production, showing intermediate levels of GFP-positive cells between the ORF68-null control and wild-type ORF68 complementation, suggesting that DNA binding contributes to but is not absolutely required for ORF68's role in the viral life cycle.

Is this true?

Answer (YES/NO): NO